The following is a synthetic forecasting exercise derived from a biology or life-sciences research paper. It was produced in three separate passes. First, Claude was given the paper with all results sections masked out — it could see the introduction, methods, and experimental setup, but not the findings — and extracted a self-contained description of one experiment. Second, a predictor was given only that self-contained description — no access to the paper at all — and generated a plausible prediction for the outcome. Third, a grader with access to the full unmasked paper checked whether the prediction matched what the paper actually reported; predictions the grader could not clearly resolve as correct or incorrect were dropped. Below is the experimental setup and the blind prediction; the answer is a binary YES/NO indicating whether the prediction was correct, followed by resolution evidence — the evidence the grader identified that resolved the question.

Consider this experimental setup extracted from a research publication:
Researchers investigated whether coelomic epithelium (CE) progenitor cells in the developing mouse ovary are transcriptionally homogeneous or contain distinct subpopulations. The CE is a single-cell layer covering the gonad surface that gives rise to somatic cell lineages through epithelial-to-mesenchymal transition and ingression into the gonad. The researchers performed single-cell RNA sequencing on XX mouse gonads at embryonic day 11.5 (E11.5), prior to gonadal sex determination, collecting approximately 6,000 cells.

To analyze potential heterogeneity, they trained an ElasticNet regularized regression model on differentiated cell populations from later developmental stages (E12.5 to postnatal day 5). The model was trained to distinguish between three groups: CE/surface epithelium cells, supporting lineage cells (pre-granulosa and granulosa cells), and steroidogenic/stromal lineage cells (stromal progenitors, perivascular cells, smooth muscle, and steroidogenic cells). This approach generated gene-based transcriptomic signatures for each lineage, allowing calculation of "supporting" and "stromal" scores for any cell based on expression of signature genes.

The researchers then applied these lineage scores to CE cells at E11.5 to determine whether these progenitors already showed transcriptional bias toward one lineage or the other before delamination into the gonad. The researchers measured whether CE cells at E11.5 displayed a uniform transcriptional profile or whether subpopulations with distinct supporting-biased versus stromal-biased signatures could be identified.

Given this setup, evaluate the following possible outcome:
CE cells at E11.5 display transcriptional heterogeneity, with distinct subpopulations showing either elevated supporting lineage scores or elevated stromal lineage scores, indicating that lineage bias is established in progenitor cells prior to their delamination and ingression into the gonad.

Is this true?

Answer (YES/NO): NO